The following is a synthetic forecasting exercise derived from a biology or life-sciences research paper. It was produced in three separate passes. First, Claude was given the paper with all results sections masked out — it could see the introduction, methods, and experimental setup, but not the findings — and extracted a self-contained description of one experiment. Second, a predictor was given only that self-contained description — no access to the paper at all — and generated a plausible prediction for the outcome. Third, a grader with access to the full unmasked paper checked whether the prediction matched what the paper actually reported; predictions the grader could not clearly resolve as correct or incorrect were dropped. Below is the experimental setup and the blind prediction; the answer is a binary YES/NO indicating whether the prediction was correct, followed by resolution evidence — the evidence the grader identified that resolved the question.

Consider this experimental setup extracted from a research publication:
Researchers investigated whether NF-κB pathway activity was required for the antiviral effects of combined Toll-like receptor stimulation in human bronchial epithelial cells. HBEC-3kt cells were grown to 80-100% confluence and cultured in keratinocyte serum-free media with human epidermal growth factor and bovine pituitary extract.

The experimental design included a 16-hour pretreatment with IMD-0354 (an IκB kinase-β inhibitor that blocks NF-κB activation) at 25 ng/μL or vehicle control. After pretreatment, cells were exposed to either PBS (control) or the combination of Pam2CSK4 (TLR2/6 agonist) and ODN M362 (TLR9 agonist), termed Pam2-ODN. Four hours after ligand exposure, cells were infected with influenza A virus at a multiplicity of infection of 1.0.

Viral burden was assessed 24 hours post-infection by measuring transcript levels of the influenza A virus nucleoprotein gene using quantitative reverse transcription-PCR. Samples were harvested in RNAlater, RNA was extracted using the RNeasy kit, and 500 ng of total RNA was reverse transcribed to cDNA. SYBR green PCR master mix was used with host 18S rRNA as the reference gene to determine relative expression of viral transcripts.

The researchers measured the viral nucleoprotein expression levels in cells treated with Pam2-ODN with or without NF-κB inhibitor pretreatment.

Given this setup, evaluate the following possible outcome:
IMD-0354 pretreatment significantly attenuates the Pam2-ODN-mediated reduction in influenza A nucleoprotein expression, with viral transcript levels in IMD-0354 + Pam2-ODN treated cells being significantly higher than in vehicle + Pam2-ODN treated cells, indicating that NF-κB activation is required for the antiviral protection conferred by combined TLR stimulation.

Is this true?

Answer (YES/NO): YES